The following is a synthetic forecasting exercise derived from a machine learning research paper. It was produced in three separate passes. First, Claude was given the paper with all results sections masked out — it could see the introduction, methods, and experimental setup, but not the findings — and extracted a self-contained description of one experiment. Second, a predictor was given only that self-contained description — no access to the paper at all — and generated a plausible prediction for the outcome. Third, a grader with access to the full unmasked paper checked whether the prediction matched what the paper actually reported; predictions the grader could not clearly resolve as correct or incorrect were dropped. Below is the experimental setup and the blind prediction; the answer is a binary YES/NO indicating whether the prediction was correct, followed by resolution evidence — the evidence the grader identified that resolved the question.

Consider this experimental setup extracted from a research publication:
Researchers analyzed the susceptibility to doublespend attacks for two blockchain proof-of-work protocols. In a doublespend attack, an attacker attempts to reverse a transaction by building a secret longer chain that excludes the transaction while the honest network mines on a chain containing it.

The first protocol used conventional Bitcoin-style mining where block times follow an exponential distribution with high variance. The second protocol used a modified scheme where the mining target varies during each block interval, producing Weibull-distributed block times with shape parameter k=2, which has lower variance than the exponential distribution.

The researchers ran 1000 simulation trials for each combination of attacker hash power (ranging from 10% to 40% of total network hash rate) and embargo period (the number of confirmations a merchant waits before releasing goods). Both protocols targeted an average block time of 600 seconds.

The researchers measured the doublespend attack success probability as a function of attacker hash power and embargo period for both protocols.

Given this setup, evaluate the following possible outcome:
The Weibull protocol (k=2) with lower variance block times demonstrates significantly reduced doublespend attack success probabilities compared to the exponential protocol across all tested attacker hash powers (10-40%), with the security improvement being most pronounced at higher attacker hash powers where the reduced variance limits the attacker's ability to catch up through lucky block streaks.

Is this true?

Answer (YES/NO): NO